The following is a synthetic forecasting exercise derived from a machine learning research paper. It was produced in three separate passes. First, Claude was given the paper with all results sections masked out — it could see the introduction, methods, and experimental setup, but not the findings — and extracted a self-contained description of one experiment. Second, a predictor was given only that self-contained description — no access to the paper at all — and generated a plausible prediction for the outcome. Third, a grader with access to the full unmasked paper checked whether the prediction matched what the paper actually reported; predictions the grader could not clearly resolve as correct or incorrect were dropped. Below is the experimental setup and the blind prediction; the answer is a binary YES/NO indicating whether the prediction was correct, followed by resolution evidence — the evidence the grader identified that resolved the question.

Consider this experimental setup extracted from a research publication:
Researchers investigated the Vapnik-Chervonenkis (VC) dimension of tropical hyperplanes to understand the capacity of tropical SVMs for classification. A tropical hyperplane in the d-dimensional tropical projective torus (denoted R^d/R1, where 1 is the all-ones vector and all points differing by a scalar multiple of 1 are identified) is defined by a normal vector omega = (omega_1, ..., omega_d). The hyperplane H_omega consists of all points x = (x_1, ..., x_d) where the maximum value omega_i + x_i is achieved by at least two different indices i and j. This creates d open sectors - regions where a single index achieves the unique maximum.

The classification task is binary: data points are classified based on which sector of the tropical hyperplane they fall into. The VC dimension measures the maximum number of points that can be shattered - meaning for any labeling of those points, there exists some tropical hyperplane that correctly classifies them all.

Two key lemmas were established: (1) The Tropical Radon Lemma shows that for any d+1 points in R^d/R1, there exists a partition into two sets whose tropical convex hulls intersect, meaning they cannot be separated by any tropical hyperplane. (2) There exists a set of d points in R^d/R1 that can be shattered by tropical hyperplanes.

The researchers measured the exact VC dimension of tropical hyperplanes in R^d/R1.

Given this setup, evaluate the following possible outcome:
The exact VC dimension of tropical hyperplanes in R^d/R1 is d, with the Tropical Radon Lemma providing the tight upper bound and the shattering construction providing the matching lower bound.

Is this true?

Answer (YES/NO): YES